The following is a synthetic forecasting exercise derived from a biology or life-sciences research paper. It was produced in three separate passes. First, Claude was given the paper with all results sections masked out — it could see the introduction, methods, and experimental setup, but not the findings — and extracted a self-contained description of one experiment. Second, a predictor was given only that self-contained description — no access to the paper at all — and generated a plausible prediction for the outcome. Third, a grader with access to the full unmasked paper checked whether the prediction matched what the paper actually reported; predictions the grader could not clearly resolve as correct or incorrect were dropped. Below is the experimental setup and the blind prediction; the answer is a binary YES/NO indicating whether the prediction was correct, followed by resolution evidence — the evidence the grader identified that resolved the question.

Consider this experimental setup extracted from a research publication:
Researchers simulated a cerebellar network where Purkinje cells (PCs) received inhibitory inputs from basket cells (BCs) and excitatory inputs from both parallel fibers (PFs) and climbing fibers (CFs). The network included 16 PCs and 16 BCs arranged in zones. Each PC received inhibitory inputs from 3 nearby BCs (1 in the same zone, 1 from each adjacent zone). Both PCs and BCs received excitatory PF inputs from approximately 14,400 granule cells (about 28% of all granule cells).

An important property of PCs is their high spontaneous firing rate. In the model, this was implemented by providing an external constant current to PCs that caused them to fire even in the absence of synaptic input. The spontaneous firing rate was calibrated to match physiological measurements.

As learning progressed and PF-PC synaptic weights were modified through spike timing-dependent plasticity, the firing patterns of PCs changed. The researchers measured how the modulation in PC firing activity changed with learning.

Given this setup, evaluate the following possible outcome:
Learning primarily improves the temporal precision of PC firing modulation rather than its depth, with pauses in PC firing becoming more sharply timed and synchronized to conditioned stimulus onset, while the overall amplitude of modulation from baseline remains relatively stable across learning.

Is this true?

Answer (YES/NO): NO